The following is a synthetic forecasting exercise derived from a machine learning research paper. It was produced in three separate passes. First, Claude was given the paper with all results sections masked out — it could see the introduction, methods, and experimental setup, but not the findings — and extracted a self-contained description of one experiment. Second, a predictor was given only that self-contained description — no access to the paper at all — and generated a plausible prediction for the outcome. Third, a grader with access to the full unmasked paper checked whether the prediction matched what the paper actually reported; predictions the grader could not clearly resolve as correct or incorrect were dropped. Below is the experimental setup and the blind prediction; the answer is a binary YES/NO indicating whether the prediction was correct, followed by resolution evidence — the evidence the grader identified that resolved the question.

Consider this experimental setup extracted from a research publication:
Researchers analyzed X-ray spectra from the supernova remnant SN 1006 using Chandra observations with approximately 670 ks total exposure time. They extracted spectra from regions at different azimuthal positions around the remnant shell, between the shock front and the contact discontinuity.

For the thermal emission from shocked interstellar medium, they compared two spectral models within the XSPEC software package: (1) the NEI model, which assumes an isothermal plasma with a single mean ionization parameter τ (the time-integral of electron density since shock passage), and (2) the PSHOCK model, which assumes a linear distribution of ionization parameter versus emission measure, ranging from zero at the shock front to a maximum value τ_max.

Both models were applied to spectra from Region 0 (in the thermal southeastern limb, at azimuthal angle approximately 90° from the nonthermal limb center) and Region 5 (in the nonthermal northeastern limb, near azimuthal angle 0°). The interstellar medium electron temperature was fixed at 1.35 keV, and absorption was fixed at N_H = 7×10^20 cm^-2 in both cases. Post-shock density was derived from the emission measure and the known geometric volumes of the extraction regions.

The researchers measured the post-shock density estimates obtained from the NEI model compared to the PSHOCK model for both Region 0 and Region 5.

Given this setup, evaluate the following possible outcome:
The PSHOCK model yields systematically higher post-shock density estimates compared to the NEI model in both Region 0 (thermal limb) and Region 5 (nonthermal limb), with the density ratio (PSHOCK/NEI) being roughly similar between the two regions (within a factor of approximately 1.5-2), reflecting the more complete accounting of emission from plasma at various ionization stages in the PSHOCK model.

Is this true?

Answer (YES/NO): NO